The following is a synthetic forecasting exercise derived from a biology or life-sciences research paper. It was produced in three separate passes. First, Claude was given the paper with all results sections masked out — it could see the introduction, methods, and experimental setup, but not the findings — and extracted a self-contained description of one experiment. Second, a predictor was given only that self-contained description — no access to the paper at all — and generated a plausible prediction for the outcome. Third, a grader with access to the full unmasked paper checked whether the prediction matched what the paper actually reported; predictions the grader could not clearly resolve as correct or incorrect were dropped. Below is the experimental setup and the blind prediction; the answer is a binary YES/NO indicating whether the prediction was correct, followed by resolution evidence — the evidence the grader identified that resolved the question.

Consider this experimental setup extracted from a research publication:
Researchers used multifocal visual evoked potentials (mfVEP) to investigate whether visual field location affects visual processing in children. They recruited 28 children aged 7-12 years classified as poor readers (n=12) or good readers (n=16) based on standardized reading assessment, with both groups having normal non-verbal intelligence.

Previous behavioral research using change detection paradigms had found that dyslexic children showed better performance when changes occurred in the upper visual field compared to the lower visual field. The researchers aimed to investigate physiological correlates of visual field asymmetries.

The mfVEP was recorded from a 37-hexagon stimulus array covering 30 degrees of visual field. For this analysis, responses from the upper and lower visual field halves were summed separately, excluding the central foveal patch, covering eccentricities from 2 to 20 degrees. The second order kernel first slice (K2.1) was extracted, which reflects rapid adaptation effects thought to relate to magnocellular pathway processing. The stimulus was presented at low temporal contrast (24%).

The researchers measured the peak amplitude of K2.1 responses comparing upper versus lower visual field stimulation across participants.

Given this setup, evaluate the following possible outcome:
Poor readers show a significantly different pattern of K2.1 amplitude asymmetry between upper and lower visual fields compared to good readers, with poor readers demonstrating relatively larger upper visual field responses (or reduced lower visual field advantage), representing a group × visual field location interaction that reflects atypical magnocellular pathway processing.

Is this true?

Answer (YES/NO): NO